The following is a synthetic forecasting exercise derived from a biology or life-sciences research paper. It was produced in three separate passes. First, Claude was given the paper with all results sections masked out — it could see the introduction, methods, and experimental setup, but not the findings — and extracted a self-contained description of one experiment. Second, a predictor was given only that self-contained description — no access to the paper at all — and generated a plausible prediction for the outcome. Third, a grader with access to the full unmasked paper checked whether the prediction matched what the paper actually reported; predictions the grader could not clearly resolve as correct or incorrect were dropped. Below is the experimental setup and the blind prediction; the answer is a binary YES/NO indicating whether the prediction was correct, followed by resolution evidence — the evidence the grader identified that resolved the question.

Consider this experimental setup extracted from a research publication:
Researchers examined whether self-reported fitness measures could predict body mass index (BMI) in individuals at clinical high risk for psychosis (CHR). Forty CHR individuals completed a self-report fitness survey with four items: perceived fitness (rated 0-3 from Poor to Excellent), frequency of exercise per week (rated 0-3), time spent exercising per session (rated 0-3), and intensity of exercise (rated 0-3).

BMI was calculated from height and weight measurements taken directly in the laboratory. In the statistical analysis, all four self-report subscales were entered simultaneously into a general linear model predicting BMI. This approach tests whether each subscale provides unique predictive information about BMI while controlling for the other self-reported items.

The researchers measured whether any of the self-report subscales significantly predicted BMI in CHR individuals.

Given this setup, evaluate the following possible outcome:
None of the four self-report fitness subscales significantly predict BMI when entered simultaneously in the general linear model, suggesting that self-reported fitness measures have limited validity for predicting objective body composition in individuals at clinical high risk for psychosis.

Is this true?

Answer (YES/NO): NO